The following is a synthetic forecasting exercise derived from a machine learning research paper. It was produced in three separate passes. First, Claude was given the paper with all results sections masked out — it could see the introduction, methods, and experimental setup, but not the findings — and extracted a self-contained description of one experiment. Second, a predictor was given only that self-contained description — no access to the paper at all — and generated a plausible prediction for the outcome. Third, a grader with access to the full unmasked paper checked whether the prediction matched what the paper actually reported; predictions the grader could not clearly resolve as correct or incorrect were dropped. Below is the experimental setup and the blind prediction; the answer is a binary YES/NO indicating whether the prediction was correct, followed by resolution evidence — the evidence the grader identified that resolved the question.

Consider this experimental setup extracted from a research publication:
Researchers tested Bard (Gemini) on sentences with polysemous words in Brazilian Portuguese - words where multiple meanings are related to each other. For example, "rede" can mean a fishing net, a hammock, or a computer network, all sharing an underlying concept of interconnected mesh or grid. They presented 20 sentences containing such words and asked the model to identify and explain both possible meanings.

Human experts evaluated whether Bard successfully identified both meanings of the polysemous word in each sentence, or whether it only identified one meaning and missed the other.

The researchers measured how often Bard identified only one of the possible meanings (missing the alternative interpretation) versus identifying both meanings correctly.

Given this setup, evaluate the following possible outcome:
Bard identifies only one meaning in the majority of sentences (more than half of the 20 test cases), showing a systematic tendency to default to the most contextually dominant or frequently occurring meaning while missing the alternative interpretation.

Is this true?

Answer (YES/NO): NO